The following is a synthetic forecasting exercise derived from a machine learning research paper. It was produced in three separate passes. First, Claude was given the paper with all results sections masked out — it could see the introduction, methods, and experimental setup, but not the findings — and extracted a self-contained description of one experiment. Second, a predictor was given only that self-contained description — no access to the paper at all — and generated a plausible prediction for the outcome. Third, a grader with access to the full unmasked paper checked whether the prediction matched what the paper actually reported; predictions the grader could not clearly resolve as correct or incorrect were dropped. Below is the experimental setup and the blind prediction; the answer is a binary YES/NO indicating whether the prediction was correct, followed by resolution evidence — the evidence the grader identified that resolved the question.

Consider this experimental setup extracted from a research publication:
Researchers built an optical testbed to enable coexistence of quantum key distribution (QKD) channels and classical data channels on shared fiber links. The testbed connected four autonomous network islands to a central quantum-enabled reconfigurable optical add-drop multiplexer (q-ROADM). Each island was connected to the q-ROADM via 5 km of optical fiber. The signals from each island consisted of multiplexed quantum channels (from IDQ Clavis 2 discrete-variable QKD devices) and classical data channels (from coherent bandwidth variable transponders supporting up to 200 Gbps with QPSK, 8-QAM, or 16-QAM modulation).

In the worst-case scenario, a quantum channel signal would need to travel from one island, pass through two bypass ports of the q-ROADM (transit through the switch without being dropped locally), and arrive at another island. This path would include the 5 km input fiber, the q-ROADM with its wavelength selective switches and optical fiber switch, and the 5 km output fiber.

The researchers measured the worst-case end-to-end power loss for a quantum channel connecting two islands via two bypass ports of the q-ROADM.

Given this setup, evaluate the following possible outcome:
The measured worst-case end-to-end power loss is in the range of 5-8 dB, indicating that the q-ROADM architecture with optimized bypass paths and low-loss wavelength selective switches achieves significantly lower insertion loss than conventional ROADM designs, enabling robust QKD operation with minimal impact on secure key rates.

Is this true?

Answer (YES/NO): NO